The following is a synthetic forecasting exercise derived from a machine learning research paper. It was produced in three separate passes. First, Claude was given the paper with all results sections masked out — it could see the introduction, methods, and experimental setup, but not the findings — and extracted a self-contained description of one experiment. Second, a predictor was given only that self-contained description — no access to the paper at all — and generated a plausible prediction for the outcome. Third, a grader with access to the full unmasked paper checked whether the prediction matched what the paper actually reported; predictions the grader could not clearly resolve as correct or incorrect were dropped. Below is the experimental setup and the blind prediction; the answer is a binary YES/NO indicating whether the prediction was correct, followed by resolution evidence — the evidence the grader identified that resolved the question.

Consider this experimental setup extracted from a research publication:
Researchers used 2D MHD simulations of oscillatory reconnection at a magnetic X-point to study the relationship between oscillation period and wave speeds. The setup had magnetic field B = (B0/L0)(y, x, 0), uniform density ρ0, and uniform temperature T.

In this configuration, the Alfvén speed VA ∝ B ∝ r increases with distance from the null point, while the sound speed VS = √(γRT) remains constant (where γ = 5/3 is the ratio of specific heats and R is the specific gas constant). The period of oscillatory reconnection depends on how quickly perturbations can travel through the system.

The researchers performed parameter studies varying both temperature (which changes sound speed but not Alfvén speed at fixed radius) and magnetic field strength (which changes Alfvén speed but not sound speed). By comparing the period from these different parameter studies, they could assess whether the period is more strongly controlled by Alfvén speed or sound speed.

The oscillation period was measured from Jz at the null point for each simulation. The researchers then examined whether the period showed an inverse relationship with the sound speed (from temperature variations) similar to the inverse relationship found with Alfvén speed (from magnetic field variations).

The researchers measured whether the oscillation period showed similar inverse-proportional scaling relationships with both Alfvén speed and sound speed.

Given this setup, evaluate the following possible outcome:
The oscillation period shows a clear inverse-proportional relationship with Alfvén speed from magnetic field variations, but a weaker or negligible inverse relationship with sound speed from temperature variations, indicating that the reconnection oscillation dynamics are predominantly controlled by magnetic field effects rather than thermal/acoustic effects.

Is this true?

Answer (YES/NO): NO